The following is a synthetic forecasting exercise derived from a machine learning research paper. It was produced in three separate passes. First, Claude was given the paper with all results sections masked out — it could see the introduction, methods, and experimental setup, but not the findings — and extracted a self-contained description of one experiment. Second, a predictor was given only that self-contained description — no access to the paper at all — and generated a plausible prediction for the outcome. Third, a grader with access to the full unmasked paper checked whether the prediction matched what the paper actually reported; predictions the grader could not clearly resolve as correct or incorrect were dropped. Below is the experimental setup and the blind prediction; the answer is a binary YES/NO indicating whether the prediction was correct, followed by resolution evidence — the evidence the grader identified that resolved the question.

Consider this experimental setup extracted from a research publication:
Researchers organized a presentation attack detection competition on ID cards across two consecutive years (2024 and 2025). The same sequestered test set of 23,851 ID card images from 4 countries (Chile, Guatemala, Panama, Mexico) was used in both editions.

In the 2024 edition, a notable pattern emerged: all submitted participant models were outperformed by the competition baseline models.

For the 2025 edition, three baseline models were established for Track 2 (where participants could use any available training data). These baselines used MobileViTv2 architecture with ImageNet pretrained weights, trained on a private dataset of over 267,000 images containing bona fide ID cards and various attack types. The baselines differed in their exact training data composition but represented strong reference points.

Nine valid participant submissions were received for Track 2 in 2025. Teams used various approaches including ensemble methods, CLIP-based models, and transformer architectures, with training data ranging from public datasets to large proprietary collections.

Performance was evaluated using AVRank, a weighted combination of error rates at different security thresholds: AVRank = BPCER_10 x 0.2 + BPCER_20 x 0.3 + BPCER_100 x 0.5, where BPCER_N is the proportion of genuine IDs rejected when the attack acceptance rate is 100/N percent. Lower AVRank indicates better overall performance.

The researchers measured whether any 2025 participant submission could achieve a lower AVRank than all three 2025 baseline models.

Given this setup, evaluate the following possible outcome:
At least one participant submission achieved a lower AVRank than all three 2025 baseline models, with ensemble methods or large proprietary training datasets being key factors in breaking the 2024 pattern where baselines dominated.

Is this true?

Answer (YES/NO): YES